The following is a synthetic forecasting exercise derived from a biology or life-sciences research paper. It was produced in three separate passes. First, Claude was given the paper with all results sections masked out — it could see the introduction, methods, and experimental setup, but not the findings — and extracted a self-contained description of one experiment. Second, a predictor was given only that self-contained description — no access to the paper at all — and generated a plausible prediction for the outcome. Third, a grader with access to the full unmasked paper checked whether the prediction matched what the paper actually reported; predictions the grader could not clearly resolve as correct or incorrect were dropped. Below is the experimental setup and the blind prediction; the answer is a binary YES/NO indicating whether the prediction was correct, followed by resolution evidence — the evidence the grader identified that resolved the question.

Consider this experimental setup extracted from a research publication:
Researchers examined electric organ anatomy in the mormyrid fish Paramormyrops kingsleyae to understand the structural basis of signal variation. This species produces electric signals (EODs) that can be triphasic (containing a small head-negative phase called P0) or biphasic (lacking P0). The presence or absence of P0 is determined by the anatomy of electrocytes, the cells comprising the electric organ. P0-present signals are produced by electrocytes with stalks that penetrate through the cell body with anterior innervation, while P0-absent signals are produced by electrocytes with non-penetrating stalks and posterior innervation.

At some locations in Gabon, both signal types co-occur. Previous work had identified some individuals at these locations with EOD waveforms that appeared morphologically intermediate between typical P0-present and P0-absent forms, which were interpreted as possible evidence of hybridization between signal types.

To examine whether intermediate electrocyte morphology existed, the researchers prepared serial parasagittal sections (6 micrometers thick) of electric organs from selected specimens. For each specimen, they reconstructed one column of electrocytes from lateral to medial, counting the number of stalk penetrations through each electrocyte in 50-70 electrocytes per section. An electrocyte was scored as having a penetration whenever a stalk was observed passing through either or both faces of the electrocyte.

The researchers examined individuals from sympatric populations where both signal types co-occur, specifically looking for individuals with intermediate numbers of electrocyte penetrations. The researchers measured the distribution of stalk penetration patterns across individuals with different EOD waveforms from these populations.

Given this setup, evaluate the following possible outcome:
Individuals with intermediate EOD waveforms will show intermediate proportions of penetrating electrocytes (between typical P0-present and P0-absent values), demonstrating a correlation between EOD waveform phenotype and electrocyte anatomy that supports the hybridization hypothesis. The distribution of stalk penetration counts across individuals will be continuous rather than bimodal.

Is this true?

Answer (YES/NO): NO